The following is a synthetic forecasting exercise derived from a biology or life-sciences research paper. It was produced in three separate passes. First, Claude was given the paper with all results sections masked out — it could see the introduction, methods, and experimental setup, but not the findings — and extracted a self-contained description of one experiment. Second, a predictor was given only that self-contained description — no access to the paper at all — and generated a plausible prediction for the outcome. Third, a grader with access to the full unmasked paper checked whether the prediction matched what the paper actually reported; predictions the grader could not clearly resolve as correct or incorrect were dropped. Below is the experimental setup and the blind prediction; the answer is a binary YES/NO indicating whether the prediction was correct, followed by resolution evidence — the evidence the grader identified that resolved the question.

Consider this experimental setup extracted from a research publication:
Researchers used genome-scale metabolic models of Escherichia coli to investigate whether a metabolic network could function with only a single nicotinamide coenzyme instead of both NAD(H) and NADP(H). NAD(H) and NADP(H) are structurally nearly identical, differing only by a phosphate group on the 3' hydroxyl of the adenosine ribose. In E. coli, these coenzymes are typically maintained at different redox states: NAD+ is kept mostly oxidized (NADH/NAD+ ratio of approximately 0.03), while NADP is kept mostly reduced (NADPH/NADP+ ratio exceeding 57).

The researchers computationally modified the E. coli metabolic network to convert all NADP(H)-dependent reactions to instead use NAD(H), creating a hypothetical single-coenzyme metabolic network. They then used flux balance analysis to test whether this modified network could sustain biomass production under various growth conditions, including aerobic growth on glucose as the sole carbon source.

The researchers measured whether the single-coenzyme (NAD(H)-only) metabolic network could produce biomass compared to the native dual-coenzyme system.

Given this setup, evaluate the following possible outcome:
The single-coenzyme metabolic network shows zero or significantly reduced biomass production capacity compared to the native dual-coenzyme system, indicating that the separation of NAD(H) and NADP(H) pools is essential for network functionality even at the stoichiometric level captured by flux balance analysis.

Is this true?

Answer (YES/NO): NO